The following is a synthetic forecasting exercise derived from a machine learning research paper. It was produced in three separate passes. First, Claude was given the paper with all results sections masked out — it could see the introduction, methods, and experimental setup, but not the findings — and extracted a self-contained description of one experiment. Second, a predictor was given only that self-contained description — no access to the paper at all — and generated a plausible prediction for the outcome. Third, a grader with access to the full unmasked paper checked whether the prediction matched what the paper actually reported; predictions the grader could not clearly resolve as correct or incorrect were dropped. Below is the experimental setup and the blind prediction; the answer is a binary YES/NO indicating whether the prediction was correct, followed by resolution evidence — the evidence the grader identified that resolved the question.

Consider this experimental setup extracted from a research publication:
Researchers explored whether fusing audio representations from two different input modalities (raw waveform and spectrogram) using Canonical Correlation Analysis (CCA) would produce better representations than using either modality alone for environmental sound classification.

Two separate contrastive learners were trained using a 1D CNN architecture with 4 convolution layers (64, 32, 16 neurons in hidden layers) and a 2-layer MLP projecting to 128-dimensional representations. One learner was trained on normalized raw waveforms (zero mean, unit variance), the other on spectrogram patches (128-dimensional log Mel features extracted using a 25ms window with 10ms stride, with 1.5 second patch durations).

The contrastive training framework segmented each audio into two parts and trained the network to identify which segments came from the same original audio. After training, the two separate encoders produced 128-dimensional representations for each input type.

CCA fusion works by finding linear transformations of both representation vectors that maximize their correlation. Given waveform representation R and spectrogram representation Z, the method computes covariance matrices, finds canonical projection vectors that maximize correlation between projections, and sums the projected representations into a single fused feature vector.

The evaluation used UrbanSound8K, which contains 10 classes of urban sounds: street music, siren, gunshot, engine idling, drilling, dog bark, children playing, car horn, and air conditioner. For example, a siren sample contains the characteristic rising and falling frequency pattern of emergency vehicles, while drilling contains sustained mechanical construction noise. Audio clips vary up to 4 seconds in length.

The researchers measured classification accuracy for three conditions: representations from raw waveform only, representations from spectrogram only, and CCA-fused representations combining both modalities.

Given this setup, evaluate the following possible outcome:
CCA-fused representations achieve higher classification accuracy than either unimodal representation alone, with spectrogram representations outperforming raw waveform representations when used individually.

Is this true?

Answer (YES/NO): YES